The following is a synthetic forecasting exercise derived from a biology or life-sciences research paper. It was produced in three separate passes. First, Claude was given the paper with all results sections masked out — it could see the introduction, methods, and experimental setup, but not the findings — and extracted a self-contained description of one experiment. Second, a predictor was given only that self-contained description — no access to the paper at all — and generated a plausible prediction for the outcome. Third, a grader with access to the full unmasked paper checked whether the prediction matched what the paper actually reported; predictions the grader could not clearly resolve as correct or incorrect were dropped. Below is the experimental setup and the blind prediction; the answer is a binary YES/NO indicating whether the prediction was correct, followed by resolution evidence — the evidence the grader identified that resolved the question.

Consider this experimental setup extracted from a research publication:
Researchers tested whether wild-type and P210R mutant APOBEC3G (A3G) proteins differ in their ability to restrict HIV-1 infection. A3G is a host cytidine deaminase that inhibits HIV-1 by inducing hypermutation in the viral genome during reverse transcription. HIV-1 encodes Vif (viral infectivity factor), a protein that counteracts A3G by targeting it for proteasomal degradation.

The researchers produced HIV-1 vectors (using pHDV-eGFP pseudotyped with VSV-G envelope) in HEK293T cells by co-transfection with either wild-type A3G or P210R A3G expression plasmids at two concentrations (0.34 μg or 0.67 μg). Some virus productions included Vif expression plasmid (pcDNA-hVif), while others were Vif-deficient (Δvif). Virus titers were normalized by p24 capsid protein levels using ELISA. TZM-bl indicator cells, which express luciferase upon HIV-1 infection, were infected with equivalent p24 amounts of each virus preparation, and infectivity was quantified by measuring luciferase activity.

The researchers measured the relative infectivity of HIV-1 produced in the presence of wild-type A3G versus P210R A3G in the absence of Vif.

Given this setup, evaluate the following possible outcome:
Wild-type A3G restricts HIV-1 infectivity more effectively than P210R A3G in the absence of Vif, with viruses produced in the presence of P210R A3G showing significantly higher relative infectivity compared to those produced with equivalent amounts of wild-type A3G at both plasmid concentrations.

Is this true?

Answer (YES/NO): NO